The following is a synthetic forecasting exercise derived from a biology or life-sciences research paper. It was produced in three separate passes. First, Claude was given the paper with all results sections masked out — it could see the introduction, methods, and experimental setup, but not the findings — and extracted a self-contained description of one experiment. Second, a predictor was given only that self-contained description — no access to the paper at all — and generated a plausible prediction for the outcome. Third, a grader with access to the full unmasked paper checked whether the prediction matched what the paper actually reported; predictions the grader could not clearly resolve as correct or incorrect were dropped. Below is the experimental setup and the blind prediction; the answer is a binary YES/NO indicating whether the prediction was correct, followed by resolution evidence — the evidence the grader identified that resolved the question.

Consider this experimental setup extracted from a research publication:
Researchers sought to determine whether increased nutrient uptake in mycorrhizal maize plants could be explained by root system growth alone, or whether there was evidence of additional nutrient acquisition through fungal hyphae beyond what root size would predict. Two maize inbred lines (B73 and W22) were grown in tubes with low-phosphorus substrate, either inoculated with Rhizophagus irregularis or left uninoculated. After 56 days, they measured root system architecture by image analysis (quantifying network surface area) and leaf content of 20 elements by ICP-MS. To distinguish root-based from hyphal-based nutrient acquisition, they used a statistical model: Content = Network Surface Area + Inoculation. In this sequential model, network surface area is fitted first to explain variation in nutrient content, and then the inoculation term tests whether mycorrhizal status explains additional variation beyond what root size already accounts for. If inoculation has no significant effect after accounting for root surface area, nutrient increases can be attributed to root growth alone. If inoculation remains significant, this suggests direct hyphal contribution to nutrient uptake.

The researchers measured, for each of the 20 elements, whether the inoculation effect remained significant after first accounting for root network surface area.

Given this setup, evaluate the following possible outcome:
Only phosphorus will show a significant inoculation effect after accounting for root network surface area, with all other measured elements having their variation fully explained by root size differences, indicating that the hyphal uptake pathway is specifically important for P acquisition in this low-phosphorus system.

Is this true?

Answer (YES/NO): NO